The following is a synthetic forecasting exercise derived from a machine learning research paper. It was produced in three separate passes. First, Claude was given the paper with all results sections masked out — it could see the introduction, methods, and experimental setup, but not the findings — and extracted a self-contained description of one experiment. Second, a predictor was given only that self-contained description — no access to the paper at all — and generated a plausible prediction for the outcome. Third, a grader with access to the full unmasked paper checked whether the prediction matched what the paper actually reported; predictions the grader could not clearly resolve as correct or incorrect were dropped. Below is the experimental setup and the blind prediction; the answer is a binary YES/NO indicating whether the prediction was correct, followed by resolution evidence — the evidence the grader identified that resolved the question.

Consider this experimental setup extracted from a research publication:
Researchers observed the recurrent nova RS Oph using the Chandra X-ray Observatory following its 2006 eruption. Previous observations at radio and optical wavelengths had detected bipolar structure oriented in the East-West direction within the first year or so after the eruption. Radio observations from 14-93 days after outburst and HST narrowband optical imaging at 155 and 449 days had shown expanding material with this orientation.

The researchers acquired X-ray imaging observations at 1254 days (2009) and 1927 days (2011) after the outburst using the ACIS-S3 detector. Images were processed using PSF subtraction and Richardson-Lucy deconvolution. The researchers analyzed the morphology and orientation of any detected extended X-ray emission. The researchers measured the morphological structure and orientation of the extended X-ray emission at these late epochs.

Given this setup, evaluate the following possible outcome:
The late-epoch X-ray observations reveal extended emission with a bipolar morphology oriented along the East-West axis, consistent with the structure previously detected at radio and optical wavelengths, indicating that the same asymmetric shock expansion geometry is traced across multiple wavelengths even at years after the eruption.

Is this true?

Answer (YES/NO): YES